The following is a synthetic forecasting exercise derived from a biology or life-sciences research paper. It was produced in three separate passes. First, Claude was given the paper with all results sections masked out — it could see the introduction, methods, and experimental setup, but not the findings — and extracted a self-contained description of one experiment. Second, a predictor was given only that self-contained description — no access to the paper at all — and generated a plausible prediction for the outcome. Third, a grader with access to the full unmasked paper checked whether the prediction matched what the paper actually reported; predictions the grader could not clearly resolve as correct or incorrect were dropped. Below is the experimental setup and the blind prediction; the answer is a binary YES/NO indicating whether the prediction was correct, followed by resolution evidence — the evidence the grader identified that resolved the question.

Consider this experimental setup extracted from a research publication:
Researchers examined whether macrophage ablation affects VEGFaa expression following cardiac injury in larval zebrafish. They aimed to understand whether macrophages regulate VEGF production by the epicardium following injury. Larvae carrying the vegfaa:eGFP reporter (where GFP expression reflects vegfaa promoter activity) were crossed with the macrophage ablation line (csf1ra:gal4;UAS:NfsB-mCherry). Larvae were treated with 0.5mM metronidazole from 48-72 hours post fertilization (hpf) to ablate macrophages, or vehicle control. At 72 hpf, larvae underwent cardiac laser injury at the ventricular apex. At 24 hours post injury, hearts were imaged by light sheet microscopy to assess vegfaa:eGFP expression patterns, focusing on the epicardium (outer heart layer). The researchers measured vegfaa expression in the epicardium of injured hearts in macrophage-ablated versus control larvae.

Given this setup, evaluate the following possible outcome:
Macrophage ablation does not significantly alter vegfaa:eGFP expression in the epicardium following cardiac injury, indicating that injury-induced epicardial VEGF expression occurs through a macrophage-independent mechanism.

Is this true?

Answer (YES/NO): NO